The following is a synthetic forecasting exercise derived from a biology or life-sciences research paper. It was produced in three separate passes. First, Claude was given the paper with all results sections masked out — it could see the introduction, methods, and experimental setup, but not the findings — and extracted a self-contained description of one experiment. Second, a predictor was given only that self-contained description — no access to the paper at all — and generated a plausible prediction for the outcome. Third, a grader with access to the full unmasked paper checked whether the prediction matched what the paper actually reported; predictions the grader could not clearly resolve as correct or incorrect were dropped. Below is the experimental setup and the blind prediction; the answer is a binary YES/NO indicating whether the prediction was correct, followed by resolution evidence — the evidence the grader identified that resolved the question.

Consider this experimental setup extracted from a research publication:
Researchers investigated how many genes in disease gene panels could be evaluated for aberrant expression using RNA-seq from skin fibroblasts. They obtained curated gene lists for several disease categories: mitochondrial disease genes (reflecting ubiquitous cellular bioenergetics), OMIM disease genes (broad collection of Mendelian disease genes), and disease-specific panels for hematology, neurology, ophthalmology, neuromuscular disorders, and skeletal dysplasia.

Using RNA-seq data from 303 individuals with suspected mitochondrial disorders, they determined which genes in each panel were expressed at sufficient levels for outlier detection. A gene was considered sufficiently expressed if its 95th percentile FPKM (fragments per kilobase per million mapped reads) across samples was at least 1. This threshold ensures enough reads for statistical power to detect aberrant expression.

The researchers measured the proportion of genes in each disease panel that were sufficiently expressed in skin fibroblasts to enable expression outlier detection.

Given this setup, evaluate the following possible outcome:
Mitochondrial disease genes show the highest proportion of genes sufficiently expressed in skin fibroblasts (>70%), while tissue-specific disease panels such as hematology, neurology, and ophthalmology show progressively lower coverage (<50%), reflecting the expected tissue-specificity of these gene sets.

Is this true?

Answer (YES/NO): NO